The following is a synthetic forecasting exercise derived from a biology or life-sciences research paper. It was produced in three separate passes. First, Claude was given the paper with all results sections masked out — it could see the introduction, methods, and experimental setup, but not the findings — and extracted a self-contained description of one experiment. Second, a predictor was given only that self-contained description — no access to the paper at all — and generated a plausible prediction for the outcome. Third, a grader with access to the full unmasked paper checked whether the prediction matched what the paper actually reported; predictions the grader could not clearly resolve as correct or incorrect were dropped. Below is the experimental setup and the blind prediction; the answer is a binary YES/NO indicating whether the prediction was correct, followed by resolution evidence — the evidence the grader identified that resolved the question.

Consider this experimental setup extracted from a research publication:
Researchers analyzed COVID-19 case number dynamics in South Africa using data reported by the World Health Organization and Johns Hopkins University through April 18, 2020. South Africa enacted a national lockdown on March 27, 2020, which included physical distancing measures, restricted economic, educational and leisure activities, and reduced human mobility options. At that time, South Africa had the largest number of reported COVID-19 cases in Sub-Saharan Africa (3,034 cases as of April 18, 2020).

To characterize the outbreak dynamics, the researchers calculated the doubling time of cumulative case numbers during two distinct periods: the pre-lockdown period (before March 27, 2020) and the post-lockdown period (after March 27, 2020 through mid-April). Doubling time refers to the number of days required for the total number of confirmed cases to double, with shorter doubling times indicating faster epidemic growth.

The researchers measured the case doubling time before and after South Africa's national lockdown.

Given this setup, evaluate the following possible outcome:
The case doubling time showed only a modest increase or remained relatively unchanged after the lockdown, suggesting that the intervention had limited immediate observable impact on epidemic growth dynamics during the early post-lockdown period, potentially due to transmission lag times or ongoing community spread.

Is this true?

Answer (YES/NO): NO